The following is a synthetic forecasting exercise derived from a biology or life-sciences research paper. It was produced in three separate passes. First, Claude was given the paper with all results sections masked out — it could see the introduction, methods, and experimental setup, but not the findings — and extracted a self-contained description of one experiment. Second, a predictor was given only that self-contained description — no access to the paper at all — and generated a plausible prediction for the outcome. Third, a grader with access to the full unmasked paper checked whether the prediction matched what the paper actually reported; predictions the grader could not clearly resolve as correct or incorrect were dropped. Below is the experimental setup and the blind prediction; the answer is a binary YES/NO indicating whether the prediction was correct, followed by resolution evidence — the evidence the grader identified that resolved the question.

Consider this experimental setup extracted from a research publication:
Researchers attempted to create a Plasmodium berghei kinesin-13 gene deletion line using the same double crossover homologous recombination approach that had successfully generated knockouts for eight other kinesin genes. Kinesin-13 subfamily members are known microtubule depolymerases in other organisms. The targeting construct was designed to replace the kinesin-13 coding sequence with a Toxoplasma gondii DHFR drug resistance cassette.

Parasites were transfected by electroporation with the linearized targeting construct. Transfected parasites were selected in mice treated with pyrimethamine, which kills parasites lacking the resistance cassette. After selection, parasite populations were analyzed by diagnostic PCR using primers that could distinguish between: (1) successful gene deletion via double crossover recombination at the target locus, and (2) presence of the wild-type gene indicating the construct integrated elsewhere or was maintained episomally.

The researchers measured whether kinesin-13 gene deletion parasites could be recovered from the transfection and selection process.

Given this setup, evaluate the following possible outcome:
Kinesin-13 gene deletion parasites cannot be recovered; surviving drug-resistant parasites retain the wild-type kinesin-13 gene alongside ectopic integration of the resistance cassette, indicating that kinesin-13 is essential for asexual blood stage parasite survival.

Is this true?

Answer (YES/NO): YES